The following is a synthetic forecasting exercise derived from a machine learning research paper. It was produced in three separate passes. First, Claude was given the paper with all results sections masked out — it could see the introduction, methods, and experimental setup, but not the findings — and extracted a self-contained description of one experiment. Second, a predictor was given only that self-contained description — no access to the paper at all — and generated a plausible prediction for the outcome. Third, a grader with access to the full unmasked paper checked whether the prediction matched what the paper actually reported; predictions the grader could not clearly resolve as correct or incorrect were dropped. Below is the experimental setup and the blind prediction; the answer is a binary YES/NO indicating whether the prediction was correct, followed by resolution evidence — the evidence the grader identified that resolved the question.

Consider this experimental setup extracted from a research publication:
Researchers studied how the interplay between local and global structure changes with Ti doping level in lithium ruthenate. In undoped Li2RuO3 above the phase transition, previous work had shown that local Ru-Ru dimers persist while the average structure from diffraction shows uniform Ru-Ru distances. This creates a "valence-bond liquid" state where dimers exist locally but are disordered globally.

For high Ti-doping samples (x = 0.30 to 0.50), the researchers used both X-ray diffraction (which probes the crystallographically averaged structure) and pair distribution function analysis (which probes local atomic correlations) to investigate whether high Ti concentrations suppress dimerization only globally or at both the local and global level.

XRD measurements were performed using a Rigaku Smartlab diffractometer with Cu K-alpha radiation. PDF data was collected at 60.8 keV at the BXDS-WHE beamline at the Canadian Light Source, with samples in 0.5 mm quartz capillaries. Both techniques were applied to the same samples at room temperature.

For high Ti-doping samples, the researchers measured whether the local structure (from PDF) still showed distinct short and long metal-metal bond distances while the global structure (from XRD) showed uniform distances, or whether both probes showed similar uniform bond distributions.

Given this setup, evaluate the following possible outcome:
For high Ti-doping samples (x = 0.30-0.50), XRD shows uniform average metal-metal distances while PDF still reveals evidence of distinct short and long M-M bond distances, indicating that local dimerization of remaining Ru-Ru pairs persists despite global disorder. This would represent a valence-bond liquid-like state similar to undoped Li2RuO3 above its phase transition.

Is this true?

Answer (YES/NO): YES